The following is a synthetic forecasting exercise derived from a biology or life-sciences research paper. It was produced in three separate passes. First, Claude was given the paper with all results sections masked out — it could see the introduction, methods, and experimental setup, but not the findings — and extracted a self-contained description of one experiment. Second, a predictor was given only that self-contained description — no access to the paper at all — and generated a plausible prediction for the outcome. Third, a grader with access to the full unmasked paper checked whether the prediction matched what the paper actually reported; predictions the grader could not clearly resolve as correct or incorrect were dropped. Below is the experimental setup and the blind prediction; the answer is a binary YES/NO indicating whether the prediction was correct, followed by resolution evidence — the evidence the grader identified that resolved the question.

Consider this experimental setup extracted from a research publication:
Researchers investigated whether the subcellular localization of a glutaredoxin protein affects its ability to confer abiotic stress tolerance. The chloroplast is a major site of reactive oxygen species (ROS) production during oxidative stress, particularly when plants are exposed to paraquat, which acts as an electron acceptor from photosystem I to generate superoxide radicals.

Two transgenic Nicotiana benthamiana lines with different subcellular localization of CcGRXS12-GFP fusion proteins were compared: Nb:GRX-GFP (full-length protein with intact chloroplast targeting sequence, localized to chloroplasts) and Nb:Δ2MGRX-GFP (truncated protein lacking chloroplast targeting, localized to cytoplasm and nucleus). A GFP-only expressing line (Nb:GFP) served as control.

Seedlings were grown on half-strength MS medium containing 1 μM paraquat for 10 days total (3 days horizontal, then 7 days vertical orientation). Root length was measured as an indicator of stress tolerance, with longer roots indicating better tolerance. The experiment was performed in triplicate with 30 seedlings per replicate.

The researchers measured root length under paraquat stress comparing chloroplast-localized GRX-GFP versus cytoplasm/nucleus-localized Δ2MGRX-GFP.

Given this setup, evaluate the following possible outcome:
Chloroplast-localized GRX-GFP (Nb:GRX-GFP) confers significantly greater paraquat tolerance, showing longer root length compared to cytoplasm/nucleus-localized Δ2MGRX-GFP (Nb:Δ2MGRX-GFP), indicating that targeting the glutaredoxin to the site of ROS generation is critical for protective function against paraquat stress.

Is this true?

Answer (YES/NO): NO